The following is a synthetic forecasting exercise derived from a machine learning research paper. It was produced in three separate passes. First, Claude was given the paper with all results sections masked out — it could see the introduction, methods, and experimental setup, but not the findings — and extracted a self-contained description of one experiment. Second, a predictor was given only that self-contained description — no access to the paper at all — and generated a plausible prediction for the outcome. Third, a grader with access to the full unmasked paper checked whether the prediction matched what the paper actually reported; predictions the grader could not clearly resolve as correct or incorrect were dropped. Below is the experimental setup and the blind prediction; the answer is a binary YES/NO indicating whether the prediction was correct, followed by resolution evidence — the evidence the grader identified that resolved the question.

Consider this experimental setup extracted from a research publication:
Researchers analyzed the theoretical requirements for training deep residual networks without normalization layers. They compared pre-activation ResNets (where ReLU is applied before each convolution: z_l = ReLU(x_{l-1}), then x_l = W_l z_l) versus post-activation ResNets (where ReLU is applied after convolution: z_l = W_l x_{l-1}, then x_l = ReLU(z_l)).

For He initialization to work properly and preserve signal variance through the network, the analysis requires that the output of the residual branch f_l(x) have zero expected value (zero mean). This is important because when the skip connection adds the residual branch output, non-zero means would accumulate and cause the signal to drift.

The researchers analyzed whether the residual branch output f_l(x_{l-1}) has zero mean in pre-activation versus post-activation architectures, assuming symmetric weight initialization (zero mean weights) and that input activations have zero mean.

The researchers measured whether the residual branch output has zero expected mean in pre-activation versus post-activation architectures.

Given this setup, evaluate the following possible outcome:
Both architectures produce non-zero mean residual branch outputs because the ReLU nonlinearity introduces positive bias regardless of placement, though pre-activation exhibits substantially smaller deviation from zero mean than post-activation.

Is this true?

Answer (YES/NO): NO